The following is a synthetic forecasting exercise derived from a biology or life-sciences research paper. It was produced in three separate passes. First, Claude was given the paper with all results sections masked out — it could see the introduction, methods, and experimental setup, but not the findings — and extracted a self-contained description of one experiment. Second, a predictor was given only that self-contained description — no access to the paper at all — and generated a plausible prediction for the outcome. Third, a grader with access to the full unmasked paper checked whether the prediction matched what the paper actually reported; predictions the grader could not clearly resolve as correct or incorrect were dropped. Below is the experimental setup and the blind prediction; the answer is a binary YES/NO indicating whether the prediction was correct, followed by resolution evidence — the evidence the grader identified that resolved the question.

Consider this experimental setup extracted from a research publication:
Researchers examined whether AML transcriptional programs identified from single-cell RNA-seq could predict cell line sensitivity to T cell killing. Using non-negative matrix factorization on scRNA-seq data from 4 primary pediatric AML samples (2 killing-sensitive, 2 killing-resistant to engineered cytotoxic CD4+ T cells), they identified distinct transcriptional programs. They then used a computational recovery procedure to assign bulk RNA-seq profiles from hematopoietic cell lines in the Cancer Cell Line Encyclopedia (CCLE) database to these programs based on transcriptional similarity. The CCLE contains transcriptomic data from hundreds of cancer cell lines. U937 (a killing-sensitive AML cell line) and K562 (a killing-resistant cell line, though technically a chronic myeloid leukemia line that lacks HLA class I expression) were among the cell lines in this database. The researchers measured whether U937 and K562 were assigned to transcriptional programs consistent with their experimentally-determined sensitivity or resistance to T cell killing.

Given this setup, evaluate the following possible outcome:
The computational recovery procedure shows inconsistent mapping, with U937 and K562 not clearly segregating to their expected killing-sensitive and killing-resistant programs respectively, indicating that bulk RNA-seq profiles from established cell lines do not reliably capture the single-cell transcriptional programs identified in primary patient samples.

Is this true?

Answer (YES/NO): NO